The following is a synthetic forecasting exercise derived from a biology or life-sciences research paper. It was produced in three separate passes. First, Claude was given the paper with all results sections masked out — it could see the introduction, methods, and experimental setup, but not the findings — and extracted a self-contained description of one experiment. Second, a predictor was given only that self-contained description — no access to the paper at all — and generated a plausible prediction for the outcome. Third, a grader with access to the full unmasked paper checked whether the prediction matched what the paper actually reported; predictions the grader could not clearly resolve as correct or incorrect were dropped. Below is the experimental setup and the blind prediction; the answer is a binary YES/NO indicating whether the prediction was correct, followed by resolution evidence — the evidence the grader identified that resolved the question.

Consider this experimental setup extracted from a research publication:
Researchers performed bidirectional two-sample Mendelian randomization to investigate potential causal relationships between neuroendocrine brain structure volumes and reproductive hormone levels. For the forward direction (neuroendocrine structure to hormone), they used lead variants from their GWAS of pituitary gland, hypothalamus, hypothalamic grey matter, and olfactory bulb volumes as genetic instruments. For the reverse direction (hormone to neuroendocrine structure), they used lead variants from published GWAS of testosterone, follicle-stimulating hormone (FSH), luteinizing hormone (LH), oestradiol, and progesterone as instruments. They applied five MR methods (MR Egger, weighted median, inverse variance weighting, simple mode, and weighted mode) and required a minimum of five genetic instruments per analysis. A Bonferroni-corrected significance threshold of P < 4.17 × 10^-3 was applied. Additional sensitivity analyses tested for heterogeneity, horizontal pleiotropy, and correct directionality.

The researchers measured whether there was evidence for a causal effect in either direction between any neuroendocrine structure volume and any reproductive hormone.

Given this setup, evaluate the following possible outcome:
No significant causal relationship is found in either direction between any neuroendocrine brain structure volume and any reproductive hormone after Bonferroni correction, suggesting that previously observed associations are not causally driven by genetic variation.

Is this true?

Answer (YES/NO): YES